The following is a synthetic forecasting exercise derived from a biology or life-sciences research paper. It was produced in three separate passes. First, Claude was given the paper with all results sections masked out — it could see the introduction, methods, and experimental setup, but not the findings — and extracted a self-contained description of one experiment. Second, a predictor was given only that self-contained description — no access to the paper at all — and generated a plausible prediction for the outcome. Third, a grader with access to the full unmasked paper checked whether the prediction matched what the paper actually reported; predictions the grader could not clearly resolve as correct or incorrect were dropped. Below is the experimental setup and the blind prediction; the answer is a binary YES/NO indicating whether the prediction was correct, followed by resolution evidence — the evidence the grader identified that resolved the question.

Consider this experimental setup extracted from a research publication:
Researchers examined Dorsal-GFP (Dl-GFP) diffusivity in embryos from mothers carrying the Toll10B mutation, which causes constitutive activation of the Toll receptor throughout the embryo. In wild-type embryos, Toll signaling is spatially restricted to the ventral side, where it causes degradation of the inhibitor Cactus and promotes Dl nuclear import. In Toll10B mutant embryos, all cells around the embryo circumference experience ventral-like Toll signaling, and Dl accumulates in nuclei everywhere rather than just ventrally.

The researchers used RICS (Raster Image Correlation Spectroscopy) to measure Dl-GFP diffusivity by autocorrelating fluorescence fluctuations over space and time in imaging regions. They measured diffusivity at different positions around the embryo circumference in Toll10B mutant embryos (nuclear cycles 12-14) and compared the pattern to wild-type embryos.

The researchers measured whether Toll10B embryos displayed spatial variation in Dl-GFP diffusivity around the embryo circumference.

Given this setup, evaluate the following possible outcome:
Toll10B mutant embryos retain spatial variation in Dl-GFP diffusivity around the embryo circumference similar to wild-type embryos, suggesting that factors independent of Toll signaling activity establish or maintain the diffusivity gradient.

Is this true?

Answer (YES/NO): NO